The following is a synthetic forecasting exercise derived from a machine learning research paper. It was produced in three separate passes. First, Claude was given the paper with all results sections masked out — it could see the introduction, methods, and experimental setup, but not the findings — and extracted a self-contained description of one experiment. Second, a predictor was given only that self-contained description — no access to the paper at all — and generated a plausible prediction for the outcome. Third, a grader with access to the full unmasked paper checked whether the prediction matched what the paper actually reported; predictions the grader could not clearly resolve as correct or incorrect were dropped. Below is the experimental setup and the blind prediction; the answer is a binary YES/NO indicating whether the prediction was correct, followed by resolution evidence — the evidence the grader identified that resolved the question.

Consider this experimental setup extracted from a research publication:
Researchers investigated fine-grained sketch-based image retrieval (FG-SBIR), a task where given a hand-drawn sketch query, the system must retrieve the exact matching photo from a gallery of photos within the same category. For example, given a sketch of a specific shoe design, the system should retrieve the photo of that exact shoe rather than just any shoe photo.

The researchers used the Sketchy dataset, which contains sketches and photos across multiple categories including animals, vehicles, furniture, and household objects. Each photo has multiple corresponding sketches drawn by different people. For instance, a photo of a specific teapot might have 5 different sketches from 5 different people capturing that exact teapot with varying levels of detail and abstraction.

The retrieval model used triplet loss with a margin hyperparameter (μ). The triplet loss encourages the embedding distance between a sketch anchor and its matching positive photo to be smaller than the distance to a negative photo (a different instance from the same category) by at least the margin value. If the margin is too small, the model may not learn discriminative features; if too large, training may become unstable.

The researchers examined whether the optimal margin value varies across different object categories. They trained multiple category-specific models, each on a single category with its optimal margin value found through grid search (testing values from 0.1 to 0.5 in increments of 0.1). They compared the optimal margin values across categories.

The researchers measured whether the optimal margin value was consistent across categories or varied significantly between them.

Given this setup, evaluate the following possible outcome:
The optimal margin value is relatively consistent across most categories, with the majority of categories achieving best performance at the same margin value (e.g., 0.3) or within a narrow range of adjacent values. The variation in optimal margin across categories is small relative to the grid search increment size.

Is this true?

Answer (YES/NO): NO